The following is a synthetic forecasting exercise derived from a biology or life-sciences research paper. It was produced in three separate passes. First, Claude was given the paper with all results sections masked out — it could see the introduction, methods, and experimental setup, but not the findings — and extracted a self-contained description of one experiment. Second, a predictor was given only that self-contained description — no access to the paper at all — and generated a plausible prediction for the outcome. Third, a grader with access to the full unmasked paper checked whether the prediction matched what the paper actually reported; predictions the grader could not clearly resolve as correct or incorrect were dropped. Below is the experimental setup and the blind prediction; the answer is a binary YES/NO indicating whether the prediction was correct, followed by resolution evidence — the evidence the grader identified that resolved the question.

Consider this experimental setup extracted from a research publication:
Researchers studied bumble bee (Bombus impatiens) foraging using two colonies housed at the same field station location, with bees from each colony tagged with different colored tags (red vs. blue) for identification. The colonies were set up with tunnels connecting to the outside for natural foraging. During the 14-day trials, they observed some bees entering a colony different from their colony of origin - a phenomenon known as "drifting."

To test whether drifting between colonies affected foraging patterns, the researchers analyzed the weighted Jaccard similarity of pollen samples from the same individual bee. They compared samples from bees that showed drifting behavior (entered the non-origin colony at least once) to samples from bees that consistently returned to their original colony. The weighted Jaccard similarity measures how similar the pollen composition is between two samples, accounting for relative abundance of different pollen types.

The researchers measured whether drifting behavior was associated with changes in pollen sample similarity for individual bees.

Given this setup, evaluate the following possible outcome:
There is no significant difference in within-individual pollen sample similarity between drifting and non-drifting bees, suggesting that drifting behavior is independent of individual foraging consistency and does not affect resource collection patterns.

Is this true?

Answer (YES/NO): YES